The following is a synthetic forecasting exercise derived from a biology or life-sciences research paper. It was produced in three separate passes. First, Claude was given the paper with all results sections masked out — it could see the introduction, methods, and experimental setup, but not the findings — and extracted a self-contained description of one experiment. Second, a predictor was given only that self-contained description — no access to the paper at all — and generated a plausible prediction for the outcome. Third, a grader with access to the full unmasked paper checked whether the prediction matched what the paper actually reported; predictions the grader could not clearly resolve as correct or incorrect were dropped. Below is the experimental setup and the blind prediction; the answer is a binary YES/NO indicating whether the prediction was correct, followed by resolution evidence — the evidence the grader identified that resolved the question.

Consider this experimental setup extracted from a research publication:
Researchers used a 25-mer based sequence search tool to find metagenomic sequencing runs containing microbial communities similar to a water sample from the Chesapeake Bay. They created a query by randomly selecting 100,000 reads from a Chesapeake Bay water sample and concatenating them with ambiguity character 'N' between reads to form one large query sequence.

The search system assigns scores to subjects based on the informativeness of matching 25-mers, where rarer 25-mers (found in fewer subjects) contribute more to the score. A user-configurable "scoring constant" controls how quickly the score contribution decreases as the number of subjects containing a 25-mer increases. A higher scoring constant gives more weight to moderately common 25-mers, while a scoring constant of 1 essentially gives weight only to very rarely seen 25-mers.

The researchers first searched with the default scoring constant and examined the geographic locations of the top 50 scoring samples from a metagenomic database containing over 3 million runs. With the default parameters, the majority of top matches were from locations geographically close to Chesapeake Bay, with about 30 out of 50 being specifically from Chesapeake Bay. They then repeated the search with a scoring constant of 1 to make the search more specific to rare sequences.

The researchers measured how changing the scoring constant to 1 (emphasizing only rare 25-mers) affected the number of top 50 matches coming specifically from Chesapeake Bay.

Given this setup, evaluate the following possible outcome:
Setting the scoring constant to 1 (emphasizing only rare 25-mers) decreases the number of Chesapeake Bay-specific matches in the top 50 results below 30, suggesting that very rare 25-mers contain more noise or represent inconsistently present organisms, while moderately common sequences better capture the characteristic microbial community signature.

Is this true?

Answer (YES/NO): NO